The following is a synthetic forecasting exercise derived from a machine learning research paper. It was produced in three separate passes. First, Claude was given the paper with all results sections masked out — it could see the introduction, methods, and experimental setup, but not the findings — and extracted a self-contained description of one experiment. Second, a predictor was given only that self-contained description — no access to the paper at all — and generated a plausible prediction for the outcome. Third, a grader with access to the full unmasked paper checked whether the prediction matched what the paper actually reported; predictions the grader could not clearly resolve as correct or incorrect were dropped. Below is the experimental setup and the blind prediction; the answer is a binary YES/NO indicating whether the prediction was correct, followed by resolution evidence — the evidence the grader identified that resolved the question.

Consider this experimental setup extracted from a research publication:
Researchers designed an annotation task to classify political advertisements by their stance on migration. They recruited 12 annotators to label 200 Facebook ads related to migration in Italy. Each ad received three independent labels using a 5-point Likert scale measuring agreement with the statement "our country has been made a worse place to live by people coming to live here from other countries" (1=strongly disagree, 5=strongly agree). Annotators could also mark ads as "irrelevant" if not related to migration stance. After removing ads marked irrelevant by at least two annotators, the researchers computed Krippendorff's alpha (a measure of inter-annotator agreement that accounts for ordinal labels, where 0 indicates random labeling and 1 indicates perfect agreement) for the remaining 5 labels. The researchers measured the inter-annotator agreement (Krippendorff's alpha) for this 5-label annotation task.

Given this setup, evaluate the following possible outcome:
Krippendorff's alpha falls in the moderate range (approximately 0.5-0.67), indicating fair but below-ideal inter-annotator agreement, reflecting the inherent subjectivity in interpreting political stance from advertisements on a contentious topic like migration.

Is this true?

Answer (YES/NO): NO